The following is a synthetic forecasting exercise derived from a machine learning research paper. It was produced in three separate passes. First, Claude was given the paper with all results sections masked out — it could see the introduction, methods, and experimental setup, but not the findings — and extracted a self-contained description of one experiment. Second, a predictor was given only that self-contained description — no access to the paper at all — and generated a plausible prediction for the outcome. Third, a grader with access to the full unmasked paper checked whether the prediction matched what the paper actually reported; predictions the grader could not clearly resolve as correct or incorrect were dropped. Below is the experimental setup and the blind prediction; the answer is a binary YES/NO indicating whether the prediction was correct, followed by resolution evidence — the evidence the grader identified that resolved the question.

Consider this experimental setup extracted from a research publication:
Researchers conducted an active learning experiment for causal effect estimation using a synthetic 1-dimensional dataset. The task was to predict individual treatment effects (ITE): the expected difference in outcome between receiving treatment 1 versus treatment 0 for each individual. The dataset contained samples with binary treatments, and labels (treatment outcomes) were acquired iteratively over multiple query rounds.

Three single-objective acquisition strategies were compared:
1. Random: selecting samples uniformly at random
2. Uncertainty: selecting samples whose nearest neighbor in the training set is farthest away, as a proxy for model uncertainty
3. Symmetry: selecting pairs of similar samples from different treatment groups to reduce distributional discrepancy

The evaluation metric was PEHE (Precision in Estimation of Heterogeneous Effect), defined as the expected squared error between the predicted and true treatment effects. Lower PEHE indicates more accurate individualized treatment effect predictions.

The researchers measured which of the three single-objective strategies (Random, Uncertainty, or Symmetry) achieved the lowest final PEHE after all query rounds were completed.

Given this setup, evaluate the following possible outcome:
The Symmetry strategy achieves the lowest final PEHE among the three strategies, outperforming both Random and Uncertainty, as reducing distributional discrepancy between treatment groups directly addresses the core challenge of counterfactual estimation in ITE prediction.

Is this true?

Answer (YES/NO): NO